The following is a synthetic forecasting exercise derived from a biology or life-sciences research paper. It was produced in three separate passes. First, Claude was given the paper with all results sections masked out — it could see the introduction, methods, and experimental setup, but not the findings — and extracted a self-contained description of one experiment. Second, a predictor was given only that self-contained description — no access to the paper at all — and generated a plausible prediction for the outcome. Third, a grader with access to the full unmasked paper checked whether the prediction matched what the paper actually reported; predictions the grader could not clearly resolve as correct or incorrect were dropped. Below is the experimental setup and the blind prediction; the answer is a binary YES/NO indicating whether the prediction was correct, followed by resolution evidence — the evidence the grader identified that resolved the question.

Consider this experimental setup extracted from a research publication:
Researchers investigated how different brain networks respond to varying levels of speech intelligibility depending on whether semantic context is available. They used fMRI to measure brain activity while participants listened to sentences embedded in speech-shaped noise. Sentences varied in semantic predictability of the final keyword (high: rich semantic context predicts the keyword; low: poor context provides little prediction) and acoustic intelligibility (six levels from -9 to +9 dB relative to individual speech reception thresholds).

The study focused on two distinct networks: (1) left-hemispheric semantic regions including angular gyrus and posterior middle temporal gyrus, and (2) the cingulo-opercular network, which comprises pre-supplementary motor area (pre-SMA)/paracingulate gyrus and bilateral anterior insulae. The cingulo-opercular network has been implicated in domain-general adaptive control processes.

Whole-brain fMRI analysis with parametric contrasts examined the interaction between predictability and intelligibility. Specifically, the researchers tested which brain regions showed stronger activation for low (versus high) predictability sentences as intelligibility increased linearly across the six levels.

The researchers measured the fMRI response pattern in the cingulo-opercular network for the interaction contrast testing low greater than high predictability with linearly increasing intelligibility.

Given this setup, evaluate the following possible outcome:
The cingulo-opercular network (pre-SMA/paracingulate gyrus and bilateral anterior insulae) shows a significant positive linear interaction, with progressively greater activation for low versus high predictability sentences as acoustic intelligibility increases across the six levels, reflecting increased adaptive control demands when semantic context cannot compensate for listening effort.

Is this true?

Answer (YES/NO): YES